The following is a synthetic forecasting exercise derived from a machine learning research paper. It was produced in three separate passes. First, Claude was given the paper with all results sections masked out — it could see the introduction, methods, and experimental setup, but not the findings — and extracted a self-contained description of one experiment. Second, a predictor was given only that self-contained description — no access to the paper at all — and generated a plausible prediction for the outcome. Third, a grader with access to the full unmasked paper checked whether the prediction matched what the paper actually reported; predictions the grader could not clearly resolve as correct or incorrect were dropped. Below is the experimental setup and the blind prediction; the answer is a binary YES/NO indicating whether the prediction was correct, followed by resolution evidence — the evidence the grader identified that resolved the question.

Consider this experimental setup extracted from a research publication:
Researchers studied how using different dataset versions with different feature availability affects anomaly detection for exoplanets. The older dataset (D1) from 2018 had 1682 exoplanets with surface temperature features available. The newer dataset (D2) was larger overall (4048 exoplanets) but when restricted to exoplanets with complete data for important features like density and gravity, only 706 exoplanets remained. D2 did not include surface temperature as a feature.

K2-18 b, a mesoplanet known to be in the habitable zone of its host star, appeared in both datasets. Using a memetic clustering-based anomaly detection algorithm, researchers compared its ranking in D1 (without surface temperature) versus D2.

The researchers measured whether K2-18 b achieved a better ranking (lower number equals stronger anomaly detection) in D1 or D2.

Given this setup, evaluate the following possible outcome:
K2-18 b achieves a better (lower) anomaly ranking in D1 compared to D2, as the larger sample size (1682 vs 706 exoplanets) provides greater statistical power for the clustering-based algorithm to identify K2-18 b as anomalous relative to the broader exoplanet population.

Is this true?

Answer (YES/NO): NO